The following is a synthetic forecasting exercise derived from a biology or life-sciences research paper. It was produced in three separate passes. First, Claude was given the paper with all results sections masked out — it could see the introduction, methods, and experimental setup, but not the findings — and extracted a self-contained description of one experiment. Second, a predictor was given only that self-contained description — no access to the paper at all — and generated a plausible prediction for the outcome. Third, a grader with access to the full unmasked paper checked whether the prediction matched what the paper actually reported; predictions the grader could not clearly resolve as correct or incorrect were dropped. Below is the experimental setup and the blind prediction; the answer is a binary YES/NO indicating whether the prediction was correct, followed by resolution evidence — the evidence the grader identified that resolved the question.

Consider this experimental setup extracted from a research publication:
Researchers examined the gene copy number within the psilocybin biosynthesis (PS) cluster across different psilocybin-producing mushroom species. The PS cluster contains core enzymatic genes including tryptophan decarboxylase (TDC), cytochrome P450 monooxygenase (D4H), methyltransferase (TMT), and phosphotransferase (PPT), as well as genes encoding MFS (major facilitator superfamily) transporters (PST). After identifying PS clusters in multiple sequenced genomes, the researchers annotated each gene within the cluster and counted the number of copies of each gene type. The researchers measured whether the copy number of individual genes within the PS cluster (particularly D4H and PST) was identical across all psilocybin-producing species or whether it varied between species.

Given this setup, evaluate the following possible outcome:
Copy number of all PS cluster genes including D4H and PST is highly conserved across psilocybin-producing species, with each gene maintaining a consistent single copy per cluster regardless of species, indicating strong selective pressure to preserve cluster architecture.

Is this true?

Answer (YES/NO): NO